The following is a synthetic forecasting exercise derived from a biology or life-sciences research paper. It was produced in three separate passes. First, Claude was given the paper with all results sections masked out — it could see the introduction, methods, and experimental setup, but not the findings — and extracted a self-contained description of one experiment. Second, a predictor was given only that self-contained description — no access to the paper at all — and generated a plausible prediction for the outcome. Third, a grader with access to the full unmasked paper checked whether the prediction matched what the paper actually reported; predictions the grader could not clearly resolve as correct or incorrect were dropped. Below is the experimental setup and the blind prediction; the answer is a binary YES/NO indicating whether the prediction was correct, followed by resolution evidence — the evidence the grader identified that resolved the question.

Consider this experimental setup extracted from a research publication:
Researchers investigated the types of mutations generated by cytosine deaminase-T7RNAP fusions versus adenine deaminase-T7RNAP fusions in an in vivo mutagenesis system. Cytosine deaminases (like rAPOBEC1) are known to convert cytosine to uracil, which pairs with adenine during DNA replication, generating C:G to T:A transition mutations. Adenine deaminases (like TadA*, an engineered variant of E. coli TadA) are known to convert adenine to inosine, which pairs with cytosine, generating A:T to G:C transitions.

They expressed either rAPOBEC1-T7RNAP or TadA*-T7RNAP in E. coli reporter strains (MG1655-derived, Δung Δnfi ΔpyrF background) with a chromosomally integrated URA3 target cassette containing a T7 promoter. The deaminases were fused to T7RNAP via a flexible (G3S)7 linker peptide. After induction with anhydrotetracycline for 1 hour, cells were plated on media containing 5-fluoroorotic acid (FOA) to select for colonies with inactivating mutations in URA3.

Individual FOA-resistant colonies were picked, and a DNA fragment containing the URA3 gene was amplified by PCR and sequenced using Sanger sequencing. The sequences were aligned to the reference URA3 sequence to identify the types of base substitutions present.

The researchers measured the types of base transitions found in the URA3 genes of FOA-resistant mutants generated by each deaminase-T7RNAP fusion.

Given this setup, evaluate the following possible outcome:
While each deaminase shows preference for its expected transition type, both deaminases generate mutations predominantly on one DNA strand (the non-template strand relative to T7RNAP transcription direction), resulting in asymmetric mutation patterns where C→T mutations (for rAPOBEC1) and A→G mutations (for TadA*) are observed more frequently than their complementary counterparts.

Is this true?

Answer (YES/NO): YES